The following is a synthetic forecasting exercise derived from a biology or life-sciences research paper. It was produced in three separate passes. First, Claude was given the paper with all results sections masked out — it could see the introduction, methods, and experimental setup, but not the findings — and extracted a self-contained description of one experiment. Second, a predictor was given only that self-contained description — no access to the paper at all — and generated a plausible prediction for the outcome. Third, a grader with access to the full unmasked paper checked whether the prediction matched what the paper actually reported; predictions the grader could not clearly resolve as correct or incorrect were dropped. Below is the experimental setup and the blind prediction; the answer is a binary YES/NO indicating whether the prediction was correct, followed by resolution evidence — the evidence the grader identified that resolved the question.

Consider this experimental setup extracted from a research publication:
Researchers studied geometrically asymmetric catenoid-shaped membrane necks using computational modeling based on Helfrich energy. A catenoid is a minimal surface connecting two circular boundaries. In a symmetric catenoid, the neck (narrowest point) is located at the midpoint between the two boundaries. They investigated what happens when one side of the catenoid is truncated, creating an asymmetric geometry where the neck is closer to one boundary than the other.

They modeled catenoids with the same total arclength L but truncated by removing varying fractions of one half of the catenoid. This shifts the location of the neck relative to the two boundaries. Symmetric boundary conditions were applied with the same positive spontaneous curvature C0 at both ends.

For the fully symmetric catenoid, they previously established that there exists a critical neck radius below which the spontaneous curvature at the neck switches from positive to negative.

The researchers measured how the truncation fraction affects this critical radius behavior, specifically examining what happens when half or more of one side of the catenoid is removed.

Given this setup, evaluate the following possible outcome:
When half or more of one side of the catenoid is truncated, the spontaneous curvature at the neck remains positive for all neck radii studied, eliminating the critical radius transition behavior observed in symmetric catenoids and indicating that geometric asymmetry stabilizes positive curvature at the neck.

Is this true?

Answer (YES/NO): YES